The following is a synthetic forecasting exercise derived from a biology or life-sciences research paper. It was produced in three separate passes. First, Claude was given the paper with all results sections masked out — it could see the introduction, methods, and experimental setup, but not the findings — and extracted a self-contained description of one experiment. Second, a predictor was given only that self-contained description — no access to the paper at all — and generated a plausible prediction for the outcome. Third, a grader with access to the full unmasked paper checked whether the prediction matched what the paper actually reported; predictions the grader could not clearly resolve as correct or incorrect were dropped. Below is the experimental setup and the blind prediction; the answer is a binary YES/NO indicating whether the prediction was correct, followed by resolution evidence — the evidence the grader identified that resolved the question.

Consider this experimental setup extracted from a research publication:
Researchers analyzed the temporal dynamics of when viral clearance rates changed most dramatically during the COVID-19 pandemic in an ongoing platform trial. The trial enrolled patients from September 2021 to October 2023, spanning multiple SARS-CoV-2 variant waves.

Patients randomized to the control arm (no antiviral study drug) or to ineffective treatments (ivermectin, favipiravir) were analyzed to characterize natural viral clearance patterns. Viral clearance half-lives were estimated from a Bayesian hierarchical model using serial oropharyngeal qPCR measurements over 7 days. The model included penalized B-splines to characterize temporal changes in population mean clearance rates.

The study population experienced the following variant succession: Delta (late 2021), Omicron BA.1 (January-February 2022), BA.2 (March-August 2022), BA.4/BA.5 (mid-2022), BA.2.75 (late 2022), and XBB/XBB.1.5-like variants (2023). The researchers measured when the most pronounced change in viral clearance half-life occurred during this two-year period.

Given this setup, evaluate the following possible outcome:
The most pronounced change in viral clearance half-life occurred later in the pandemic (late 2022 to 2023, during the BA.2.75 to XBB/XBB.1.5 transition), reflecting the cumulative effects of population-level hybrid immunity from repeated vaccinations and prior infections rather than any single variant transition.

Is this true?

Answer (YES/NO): NO